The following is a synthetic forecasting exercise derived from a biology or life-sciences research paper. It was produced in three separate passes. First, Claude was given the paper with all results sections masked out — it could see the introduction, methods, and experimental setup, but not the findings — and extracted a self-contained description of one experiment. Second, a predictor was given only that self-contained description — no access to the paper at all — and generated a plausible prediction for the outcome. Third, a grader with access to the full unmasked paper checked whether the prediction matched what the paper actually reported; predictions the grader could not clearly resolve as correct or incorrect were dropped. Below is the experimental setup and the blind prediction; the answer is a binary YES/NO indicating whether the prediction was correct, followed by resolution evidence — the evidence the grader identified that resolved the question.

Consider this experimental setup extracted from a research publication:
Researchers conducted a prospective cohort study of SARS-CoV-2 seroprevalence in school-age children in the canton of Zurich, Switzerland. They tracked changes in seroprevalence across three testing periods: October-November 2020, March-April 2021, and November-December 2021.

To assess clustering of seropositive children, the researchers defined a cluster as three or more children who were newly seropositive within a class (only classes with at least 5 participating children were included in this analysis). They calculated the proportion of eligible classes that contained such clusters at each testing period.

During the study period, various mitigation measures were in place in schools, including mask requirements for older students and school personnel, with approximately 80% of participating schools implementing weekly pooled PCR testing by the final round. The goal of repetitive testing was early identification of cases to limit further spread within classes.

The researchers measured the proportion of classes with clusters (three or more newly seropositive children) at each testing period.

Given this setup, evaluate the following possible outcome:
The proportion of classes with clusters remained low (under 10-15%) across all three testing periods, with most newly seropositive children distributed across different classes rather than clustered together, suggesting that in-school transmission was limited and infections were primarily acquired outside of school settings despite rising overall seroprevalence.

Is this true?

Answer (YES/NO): NO